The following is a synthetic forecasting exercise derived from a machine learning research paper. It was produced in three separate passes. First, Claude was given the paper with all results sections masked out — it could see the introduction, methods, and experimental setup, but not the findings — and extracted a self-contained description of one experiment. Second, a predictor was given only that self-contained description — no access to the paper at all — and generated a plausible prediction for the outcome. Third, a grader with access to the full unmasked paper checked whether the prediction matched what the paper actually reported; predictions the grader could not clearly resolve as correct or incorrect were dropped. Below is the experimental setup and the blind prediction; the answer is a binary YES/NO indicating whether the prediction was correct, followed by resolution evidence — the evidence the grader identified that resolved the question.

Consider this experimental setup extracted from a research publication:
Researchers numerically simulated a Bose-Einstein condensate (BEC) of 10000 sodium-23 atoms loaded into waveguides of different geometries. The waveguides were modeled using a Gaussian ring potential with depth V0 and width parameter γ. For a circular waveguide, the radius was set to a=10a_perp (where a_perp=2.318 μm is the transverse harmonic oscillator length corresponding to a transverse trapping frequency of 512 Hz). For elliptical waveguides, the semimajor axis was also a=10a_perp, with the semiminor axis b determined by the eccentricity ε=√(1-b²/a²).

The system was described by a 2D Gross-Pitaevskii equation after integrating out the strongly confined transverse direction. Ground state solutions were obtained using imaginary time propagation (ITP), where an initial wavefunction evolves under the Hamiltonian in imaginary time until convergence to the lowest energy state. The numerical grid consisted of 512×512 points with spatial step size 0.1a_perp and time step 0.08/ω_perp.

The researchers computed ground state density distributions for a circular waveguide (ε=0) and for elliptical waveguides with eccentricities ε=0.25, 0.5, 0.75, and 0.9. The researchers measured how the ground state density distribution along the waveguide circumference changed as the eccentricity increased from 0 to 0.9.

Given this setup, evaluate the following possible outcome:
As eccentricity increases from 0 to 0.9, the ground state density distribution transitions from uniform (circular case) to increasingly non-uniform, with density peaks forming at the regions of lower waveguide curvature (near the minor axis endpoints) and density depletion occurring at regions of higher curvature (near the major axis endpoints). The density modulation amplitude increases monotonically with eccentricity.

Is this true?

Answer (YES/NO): NO